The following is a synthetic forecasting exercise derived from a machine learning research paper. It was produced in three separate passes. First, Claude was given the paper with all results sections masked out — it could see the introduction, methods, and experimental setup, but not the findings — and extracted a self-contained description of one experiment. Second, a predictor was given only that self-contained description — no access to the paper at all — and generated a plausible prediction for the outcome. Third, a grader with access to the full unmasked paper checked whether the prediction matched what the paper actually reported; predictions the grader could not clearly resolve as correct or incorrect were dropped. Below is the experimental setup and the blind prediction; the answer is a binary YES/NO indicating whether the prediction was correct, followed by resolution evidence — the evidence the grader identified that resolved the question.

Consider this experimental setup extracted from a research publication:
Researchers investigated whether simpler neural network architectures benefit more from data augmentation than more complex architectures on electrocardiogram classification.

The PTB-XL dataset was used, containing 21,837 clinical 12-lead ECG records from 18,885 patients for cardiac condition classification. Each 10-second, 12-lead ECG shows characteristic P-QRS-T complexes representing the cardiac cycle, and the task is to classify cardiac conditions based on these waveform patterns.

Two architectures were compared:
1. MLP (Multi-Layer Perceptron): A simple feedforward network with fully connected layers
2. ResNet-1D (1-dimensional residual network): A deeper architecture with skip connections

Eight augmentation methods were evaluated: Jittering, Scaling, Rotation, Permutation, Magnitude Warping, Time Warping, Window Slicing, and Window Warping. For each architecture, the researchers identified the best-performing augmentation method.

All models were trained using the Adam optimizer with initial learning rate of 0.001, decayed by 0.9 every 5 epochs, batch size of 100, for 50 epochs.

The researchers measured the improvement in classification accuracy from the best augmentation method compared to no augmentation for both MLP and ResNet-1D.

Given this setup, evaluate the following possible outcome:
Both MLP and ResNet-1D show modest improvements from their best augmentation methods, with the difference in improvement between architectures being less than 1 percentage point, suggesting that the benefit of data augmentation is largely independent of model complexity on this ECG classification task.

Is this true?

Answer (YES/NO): NO